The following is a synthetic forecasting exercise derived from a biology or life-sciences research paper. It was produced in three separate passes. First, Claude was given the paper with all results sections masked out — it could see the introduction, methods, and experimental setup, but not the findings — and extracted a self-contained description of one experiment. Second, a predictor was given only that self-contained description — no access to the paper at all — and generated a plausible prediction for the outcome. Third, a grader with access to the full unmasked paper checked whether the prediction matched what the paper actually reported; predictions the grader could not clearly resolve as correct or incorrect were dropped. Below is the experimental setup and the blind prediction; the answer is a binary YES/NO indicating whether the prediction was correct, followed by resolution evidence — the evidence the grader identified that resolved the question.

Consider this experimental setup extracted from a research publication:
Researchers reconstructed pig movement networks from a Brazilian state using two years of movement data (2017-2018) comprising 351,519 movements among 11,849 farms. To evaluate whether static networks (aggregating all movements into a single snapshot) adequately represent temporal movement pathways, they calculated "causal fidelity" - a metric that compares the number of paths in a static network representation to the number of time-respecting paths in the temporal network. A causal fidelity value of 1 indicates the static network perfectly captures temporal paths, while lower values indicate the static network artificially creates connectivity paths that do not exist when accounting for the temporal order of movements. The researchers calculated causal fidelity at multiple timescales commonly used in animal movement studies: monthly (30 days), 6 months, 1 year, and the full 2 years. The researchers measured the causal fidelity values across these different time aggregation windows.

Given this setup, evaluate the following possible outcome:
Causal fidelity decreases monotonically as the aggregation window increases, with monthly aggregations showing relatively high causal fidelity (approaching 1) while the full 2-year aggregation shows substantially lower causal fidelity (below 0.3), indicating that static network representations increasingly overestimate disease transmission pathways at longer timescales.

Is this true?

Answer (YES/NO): NO